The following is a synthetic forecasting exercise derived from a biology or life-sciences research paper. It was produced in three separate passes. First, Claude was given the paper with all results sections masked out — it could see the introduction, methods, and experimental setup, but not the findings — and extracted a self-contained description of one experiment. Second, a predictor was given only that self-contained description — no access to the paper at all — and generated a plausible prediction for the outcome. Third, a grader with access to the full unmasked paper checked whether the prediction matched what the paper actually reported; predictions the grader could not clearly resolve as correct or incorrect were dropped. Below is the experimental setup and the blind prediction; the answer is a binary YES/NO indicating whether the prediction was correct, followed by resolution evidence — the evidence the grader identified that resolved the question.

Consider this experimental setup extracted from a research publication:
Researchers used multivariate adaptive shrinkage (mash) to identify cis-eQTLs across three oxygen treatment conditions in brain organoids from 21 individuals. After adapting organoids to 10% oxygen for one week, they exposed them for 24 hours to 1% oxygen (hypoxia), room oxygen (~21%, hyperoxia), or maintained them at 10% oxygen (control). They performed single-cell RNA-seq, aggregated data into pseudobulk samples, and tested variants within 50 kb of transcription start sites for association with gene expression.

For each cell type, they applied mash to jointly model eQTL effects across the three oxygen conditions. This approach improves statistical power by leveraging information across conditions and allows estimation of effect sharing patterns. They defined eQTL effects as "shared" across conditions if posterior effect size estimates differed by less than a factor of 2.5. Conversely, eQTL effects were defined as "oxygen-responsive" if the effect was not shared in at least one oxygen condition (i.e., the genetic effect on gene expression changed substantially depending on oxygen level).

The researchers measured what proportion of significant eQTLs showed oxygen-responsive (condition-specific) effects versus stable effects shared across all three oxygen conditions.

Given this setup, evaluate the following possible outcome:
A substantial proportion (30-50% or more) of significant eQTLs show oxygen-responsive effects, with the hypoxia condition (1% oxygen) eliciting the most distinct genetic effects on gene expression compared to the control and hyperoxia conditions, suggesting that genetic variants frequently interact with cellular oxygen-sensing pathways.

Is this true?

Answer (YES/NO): YES